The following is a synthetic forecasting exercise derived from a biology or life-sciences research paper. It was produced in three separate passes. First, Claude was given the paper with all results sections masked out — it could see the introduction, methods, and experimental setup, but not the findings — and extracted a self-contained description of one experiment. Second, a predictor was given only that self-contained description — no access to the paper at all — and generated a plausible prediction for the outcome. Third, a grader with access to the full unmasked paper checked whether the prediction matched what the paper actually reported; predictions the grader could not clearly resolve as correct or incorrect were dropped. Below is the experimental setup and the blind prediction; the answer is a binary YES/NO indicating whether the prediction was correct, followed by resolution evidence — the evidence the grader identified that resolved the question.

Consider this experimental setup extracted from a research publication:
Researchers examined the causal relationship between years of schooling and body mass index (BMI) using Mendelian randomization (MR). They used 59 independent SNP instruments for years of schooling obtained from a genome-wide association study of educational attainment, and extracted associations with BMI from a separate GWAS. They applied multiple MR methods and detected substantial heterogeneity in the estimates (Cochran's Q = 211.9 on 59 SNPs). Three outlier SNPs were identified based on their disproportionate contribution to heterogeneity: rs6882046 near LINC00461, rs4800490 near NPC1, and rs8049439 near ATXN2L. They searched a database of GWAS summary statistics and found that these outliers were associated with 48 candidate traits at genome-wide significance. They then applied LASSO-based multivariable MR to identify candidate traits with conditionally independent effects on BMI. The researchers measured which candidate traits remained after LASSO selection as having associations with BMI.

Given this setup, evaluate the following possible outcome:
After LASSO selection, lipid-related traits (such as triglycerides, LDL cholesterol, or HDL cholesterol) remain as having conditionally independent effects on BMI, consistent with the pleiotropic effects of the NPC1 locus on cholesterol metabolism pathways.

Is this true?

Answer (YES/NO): NO